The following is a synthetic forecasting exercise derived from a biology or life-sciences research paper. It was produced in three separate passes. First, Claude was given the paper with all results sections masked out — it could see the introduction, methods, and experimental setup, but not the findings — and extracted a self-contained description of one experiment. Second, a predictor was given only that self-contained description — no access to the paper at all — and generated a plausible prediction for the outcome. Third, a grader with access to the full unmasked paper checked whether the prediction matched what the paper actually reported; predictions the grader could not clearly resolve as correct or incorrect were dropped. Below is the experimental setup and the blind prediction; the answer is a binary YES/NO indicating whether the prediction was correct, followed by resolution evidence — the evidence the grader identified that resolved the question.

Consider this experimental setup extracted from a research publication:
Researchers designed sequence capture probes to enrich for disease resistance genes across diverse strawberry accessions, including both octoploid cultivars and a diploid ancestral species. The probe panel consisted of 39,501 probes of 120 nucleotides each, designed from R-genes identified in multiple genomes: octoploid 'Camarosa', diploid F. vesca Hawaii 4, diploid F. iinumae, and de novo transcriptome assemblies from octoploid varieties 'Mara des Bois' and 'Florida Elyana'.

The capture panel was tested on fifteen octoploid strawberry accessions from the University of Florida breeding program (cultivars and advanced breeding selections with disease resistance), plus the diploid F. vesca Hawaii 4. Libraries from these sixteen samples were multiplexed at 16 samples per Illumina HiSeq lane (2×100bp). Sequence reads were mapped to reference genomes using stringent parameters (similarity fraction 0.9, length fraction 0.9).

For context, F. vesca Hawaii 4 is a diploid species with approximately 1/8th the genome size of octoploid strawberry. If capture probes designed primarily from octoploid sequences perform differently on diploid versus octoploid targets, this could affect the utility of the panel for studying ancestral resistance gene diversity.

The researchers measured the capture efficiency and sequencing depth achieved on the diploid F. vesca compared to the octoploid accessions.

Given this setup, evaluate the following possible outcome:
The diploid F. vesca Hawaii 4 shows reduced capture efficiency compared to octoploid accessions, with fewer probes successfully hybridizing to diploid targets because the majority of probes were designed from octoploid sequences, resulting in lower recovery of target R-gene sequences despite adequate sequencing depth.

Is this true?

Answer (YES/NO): NO